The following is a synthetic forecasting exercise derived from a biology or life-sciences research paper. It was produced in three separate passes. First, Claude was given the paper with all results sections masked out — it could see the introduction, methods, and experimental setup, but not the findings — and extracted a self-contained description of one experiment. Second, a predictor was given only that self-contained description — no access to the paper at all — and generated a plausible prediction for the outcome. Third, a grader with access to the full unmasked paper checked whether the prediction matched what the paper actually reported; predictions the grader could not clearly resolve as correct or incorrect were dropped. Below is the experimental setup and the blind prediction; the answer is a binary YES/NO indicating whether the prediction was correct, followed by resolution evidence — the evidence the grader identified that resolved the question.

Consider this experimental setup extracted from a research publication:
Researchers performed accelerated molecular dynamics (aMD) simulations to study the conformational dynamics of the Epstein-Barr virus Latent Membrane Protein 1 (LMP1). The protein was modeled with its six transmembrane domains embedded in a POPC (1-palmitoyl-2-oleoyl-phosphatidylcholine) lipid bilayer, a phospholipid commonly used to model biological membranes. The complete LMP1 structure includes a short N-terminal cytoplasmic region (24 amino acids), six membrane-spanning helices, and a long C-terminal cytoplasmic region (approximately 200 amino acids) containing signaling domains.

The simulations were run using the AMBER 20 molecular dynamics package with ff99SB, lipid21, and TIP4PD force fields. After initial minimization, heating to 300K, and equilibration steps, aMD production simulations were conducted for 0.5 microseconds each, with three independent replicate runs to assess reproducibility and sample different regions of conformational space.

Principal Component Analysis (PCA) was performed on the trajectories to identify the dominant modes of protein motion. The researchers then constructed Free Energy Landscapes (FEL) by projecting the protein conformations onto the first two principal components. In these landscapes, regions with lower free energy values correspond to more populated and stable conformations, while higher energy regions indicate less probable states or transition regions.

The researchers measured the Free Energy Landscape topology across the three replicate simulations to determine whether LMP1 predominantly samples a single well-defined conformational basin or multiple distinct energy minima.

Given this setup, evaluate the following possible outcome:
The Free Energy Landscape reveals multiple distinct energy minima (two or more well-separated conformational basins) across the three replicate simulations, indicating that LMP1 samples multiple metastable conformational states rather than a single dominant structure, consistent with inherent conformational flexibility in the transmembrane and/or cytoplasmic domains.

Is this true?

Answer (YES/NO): YES